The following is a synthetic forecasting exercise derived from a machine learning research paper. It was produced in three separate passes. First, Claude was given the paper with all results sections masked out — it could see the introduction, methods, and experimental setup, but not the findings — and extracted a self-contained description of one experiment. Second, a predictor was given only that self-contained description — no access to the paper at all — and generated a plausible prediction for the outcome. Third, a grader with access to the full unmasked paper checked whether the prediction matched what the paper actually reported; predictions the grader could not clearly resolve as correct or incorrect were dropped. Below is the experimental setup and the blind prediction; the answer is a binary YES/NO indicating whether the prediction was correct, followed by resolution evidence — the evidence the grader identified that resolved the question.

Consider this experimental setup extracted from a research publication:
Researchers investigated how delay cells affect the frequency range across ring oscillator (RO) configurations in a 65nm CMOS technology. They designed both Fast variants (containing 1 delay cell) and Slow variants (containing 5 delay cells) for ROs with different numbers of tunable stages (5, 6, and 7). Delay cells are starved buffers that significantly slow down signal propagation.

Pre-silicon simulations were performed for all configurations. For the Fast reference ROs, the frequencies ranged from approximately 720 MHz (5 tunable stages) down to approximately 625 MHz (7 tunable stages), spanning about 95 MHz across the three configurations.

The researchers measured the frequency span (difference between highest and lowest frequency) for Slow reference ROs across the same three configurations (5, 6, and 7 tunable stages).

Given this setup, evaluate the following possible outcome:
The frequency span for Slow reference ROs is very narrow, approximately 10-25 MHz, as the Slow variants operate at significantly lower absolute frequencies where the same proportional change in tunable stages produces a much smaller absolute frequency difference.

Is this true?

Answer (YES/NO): NO